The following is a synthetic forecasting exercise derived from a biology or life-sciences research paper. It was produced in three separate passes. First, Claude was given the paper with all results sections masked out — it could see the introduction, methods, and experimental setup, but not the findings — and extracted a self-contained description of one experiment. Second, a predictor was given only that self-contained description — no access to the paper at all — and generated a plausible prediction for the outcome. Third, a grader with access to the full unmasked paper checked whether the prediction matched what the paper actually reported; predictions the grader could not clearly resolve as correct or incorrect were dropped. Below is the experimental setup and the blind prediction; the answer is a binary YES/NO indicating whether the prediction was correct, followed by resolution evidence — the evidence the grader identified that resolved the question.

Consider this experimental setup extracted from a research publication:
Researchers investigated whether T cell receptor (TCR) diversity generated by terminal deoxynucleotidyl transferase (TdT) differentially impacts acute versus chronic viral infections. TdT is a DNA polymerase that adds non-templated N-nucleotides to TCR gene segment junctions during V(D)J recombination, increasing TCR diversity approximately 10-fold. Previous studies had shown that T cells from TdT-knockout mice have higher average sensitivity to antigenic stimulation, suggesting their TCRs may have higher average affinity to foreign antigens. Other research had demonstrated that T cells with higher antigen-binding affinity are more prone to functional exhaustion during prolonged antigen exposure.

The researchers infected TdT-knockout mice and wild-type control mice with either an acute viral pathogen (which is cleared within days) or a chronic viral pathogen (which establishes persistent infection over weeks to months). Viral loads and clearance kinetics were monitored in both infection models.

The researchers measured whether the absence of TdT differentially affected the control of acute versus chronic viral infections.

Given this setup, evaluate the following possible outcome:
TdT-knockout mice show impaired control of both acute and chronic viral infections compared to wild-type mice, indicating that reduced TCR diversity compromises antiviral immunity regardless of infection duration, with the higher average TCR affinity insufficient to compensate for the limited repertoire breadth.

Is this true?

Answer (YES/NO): NO